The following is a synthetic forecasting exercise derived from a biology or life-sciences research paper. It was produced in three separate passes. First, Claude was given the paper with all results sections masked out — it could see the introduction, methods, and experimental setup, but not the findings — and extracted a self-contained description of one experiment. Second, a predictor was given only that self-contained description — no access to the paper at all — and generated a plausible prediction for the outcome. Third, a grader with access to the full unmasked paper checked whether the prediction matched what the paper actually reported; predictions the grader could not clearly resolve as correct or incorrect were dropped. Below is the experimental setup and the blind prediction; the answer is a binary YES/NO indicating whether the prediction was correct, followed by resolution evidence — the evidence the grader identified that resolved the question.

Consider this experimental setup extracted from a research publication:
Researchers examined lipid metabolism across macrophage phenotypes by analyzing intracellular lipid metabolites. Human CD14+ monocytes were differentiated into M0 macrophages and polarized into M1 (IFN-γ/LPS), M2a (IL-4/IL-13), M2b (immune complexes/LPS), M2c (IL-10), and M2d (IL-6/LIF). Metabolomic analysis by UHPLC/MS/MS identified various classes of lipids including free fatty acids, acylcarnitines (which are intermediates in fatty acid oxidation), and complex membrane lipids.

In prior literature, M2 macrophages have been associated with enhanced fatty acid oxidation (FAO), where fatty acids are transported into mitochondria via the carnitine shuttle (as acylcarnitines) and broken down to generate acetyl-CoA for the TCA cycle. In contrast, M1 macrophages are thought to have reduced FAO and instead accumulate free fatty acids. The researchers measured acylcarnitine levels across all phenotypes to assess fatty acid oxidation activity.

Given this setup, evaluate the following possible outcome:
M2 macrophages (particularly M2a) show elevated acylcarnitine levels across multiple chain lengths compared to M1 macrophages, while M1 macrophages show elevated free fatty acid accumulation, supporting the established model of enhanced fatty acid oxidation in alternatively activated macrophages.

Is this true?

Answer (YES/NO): NO